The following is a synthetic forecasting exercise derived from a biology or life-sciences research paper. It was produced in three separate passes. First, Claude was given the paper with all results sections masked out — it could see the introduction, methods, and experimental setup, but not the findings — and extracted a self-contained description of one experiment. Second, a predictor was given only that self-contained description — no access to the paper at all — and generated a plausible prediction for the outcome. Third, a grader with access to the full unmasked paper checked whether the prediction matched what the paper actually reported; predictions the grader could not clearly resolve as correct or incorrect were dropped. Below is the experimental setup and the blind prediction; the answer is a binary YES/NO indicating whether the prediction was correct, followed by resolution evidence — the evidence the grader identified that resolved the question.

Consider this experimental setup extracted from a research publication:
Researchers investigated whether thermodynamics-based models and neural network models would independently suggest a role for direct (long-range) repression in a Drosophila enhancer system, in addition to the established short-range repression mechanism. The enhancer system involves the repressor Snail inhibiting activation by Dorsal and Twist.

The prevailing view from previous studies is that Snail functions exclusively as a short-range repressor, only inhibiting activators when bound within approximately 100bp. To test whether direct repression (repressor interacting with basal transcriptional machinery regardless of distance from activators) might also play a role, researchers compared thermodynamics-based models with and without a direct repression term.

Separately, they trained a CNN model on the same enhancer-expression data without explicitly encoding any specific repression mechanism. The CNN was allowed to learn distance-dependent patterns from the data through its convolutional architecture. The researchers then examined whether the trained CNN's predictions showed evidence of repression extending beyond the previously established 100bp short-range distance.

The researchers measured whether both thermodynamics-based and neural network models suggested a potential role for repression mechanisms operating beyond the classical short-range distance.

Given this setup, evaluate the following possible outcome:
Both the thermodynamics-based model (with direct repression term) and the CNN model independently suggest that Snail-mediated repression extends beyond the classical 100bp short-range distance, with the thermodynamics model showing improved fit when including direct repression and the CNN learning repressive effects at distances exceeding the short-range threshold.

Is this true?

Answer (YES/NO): YES